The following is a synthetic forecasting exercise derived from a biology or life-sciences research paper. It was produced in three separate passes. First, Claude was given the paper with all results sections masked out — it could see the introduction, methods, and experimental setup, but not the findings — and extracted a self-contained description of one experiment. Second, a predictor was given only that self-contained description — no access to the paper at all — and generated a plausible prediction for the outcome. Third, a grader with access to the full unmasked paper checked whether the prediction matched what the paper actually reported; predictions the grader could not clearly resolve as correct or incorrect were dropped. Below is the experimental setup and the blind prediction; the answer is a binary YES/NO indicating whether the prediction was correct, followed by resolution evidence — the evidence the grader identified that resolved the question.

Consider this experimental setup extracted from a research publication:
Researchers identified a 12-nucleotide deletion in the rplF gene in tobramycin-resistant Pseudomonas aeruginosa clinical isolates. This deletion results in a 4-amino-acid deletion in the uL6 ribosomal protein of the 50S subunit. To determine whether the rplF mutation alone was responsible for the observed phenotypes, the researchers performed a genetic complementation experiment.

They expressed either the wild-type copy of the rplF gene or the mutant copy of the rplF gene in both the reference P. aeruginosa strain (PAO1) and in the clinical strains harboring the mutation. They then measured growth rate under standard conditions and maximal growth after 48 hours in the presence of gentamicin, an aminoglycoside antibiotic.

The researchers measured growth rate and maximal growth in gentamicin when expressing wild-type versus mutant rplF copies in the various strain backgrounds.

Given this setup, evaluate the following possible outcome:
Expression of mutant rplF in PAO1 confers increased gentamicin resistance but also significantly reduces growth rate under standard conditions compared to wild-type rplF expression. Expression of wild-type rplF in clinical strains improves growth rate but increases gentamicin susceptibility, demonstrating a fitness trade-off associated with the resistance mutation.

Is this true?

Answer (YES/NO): YES